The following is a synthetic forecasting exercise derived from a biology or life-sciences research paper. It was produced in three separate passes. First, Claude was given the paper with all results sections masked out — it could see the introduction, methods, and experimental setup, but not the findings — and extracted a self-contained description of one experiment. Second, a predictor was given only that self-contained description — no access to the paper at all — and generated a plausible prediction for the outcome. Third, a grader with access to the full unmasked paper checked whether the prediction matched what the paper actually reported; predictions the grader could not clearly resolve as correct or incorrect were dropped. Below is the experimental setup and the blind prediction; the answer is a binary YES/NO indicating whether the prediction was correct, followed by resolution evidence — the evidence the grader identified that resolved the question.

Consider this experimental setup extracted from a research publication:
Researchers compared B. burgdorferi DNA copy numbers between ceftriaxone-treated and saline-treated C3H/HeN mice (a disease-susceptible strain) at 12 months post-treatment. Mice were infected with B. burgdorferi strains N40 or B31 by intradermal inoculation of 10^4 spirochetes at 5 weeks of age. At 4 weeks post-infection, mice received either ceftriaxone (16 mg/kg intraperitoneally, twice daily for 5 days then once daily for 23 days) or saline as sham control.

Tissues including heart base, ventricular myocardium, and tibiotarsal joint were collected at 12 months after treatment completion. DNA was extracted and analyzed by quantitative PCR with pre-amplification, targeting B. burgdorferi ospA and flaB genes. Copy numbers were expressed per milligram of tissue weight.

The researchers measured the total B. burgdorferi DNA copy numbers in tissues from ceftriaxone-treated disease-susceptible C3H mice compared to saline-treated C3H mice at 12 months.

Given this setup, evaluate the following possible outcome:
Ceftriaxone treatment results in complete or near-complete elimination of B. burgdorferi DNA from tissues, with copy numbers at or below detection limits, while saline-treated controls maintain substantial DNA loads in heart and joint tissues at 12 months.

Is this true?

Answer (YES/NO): NO